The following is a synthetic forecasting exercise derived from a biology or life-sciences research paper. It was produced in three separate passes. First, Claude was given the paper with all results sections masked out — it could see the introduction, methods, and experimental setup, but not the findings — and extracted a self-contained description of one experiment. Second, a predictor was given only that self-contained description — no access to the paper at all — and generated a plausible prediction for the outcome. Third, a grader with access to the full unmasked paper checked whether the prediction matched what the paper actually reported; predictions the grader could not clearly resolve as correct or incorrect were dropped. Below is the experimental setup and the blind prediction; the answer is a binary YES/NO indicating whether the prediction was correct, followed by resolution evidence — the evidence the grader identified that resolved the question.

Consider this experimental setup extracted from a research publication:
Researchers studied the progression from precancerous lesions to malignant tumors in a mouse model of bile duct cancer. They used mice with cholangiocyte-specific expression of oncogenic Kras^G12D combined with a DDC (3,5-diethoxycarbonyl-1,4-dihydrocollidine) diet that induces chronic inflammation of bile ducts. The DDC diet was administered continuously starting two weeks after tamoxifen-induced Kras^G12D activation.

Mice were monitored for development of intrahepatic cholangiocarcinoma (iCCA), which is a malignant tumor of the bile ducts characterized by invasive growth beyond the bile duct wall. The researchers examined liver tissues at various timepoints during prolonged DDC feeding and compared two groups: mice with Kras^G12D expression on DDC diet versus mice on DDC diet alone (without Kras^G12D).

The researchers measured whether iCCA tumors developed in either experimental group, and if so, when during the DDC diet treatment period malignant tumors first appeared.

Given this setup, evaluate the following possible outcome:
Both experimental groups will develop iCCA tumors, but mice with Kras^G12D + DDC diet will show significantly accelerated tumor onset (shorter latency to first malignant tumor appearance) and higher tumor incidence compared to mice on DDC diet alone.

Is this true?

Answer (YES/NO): NO